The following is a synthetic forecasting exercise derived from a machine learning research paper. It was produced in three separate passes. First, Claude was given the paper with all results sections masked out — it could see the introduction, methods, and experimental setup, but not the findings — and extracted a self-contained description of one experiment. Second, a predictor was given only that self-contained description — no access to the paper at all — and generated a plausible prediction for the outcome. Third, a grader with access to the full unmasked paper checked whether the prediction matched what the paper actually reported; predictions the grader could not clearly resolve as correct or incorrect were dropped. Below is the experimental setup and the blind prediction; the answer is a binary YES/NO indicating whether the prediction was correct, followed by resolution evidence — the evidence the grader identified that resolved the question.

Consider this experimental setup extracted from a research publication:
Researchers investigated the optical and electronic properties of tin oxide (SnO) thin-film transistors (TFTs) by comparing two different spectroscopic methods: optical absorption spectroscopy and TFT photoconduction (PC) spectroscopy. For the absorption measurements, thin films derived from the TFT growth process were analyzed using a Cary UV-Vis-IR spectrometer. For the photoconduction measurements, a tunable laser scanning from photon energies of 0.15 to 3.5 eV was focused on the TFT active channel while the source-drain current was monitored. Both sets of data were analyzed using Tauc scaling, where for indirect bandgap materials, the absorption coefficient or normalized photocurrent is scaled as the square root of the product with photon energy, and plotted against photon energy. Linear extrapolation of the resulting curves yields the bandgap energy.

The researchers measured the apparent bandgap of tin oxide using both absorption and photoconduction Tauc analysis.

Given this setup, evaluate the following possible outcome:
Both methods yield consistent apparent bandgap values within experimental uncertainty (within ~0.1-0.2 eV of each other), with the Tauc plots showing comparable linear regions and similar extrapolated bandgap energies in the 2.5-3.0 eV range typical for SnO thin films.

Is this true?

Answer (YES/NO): NO